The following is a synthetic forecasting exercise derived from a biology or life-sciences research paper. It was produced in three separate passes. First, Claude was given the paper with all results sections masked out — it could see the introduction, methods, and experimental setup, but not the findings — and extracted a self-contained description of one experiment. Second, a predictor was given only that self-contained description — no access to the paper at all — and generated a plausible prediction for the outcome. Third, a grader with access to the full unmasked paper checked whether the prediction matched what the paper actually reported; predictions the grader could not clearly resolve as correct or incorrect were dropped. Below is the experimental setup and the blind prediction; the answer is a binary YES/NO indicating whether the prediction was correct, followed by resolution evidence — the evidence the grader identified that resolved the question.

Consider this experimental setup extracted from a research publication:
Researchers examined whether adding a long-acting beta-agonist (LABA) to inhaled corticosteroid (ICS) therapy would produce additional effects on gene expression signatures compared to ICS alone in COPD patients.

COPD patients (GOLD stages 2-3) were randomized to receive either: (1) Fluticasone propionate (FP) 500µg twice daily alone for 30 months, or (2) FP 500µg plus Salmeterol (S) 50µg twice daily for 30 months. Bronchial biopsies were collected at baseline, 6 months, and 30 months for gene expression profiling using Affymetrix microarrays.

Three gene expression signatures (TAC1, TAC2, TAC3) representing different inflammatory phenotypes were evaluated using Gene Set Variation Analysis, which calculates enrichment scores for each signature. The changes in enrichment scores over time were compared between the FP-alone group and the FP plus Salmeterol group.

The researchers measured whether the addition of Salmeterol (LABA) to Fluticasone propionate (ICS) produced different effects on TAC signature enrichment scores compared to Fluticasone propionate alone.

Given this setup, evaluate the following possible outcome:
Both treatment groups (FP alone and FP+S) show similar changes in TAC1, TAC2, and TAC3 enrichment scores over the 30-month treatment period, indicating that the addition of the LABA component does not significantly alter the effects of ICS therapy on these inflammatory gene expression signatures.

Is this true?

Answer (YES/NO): YES